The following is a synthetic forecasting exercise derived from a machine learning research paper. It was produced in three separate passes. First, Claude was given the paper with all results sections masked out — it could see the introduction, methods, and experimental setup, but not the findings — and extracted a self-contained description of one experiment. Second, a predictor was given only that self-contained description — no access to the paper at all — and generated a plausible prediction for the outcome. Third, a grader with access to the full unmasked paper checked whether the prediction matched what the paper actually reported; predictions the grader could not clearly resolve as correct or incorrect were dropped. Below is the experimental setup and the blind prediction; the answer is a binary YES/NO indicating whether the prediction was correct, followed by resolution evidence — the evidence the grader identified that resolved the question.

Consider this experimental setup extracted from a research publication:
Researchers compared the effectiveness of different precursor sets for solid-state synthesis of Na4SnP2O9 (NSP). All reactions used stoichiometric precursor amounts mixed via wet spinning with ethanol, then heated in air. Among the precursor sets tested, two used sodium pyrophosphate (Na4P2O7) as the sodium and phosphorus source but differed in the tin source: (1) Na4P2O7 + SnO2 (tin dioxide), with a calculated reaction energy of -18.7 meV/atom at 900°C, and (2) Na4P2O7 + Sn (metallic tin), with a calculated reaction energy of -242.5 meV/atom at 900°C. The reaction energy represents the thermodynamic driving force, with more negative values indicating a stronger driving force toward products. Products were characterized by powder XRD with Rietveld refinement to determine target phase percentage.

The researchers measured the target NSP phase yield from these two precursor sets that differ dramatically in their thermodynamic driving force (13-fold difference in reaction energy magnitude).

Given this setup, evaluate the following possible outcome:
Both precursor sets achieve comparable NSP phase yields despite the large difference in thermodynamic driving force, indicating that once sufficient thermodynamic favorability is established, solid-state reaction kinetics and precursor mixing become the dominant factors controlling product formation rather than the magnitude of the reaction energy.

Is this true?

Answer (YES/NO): NO